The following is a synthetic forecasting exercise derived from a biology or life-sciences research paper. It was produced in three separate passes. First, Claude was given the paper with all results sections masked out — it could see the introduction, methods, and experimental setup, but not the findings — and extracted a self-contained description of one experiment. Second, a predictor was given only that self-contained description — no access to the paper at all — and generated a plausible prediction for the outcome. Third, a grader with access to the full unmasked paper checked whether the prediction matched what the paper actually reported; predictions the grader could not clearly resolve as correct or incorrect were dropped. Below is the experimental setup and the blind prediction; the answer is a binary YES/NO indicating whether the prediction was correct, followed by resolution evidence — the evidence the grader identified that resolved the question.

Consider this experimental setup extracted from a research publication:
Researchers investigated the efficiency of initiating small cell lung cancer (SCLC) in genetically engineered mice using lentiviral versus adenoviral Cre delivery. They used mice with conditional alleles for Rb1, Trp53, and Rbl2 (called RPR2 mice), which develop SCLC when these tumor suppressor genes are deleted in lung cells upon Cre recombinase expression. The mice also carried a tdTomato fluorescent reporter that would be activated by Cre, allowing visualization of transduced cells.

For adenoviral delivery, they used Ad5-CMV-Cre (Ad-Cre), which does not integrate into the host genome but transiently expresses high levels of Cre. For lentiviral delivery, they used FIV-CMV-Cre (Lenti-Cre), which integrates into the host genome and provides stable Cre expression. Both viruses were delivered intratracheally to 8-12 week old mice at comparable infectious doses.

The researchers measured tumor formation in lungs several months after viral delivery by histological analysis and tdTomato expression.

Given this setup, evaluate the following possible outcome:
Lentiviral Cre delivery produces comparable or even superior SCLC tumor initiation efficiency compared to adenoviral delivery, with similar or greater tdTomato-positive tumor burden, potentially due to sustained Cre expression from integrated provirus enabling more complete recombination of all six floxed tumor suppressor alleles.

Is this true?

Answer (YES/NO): NO